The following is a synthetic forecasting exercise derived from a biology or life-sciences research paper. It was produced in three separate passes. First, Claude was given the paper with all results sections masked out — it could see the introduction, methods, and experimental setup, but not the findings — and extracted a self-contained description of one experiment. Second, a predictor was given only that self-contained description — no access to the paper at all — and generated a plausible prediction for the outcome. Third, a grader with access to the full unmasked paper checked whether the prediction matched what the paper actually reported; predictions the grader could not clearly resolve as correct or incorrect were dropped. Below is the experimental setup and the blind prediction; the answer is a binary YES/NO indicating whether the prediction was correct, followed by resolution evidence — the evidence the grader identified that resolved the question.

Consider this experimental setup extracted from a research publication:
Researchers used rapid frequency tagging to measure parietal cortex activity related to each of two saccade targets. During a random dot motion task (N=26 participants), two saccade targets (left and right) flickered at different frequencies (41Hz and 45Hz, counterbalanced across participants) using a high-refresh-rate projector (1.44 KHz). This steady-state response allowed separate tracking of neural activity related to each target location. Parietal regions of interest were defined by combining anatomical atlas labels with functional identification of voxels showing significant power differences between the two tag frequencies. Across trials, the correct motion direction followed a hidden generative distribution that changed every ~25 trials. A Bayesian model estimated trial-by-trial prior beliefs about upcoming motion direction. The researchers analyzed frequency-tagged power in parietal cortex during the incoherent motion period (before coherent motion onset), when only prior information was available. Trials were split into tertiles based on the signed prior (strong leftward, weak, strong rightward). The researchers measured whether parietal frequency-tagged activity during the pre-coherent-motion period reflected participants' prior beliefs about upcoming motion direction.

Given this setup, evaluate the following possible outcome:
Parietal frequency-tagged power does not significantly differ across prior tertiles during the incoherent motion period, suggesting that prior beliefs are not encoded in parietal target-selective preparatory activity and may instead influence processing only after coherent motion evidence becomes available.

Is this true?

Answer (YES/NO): NO